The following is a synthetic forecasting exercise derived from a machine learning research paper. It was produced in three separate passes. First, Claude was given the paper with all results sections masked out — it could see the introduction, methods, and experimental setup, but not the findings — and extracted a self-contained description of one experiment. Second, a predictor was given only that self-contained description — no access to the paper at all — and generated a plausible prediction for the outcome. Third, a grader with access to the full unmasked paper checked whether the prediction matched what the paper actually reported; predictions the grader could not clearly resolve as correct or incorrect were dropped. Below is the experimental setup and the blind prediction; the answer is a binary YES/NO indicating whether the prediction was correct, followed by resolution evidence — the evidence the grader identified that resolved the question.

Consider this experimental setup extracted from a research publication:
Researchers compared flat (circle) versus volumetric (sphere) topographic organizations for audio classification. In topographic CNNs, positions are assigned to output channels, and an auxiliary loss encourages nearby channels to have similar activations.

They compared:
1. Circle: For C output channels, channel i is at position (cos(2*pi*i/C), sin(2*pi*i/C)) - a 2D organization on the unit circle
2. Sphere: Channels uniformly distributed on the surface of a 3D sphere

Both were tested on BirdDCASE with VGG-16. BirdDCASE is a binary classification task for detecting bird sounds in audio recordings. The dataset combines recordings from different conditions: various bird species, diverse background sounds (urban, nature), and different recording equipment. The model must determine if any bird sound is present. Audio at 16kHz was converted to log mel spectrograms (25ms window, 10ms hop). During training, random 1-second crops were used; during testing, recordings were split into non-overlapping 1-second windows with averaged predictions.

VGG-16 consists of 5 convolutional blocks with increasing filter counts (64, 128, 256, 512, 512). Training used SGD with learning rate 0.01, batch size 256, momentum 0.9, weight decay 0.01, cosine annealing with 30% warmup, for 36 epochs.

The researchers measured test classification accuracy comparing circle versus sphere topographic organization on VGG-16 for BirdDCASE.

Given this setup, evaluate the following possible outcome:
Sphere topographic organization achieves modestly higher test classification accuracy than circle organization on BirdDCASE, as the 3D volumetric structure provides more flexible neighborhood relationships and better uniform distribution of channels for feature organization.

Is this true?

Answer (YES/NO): NO